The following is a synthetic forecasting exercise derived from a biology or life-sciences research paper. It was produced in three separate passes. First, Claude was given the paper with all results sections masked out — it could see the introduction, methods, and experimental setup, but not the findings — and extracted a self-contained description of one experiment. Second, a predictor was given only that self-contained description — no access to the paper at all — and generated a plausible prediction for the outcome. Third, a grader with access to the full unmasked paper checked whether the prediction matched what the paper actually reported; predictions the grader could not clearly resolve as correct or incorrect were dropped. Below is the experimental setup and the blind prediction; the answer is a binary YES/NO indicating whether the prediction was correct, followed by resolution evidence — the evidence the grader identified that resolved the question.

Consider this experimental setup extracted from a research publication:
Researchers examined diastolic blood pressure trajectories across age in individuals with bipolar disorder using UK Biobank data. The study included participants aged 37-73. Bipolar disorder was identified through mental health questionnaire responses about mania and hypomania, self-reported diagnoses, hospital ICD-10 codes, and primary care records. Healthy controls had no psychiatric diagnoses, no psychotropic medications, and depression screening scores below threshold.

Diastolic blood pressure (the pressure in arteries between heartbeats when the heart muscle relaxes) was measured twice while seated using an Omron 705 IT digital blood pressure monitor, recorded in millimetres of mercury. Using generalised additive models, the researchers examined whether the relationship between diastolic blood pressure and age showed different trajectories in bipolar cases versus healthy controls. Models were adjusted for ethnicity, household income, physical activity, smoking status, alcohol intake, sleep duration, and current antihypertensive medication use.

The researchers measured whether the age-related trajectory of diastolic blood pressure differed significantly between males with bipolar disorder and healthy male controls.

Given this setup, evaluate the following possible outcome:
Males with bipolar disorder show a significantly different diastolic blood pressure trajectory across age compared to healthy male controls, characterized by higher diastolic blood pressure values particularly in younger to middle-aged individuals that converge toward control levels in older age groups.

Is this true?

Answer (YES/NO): NO